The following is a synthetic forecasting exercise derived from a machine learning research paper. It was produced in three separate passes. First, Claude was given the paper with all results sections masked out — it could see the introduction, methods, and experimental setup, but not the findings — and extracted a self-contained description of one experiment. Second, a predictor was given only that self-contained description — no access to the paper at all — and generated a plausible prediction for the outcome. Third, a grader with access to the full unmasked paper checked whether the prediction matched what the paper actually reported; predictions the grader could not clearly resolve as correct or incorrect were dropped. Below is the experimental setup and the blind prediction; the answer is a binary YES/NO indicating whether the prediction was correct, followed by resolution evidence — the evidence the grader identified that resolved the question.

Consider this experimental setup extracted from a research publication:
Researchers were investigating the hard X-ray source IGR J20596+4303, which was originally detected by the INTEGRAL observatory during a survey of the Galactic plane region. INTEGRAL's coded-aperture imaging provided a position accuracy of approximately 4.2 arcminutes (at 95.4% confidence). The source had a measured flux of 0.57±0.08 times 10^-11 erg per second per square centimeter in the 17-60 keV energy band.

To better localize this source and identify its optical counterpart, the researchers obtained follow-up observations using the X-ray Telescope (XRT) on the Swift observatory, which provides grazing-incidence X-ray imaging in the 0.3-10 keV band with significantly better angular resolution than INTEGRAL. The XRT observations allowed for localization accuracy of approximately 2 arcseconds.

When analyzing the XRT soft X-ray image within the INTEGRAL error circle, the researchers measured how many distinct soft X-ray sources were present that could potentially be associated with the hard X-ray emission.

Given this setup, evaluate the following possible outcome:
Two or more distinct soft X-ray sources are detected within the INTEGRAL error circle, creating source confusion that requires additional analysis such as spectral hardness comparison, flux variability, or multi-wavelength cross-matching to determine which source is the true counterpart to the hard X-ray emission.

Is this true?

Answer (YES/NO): YES